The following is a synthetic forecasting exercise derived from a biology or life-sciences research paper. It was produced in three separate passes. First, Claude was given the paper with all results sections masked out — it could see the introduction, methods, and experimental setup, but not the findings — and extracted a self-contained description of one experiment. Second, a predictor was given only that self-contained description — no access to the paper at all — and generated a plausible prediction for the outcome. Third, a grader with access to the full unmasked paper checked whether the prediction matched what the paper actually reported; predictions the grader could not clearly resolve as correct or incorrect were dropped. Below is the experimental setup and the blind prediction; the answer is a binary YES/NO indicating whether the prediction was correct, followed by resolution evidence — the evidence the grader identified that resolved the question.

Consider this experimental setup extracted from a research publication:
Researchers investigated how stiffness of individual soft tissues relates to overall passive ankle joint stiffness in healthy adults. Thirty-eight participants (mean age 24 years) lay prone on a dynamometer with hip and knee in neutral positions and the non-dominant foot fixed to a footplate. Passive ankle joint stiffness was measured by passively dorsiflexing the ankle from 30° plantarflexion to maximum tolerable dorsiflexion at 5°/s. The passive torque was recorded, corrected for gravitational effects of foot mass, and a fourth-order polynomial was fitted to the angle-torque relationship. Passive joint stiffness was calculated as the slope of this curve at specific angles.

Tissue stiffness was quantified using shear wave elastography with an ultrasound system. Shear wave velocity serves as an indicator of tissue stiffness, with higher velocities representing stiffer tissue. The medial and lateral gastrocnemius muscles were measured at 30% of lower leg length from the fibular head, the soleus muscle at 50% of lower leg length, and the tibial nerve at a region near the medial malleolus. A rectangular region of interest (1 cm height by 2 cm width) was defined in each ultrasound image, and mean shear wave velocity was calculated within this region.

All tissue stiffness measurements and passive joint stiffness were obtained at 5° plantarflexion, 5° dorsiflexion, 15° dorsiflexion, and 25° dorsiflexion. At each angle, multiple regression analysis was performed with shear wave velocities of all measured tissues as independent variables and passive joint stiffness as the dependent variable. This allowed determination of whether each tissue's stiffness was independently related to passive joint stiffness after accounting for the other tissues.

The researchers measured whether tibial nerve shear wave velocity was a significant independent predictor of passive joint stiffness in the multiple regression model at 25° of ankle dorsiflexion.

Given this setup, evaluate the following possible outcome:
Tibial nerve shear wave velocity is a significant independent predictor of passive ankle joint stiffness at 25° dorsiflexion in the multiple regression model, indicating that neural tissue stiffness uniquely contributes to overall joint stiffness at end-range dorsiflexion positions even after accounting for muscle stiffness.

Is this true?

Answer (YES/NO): YES